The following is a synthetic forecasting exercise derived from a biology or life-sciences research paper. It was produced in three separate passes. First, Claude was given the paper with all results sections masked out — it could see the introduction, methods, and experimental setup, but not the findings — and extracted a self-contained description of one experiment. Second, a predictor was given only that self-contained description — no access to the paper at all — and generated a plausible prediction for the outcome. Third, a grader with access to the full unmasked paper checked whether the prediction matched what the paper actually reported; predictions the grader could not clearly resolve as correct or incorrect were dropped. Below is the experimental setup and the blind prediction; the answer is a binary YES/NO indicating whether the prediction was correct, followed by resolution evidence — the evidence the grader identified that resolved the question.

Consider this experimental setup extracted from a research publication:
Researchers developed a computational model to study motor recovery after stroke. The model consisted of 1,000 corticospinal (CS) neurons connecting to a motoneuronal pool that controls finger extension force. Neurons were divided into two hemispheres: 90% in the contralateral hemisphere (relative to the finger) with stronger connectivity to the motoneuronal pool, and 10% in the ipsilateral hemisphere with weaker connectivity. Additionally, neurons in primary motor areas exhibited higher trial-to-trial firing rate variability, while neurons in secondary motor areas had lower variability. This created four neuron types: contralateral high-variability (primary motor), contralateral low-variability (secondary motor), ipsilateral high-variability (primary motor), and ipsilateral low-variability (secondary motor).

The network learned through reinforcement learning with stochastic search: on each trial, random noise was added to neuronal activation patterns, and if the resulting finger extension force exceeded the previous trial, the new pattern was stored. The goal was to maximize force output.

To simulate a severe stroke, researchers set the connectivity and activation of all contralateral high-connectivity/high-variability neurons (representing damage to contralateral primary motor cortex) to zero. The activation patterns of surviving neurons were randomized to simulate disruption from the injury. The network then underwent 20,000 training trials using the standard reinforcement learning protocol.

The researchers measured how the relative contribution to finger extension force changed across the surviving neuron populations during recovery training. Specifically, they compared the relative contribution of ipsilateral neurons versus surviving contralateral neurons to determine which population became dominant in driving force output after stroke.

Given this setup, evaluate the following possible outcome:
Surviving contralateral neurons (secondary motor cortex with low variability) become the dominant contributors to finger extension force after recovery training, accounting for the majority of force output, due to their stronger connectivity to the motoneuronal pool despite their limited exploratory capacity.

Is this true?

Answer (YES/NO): NO